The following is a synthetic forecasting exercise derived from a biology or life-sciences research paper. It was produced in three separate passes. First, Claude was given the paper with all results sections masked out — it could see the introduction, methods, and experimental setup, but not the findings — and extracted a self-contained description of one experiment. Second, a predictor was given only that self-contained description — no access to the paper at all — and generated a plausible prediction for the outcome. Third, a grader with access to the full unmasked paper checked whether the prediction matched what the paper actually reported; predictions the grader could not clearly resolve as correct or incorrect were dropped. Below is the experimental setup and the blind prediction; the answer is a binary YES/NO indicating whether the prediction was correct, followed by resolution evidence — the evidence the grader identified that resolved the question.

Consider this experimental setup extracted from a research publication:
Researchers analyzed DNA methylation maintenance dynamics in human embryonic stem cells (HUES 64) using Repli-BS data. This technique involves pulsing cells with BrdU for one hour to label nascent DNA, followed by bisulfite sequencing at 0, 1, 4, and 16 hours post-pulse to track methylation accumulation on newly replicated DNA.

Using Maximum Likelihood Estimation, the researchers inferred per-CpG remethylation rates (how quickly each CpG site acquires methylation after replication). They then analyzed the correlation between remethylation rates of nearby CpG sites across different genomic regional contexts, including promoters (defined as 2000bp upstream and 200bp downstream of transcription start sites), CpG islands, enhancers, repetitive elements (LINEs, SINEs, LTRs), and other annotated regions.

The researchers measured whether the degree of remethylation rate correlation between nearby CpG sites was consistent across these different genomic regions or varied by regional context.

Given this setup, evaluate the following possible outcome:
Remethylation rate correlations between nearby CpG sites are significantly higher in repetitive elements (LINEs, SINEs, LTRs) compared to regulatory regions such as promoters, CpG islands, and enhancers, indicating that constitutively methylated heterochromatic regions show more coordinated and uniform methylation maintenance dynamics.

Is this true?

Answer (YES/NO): NO